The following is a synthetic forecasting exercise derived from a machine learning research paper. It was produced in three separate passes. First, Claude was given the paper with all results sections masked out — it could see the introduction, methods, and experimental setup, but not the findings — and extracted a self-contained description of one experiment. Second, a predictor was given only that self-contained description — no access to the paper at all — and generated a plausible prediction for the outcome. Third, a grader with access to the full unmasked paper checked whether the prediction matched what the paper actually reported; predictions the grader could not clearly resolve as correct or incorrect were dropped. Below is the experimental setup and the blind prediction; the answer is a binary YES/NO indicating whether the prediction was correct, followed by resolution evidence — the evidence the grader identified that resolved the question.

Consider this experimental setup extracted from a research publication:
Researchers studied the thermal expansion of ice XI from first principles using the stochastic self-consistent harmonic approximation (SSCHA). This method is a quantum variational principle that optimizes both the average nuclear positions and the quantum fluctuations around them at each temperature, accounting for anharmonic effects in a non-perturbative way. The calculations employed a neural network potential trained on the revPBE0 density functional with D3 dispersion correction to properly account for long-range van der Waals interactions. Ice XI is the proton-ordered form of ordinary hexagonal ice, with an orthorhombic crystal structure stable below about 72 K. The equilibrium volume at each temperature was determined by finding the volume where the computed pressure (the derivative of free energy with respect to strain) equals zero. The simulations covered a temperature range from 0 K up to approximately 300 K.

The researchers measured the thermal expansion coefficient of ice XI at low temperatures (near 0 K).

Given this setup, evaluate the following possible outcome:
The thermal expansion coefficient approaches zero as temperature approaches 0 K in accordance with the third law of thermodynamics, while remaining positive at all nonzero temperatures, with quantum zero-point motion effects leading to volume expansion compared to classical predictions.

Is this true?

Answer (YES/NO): NO